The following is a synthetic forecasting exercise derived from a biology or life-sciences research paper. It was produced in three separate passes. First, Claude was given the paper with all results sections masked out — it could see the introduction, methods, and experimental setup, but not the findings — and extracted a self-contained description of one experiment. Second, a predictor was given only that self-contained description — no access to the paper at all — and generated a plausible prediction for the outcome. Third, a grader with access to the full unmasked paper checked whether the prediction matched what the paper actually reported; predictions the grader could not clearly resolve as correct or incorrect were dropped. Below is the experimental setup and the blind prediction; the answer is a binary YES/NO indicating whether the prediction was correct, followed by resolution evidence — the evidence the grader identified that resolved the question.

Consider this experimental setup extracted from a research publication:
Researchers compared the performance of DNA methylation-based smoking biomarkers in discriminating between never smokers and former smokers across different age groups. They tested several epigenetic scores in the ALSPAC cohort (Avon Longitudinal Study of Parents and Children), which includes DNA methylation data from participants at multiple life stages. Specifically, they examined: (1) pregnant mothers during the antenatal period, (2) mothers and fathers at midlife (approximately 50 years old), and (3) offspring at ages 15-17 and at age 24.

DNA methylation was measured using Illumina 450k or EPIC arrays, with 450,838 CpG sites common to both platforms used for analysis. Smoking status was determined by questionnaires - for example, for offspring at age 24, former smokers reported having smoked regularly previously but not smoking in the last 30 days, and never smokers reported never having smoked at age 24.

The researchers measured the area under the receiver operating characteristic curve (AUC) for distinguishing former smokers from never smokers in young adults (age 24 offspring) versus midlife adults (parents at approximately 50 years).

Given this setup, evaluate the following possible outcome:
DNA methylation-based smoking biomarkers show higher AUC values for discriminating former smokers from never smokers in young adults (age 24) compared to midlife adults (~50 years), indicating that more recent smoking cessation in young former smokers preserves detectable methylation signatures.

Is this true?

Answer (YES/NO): NO